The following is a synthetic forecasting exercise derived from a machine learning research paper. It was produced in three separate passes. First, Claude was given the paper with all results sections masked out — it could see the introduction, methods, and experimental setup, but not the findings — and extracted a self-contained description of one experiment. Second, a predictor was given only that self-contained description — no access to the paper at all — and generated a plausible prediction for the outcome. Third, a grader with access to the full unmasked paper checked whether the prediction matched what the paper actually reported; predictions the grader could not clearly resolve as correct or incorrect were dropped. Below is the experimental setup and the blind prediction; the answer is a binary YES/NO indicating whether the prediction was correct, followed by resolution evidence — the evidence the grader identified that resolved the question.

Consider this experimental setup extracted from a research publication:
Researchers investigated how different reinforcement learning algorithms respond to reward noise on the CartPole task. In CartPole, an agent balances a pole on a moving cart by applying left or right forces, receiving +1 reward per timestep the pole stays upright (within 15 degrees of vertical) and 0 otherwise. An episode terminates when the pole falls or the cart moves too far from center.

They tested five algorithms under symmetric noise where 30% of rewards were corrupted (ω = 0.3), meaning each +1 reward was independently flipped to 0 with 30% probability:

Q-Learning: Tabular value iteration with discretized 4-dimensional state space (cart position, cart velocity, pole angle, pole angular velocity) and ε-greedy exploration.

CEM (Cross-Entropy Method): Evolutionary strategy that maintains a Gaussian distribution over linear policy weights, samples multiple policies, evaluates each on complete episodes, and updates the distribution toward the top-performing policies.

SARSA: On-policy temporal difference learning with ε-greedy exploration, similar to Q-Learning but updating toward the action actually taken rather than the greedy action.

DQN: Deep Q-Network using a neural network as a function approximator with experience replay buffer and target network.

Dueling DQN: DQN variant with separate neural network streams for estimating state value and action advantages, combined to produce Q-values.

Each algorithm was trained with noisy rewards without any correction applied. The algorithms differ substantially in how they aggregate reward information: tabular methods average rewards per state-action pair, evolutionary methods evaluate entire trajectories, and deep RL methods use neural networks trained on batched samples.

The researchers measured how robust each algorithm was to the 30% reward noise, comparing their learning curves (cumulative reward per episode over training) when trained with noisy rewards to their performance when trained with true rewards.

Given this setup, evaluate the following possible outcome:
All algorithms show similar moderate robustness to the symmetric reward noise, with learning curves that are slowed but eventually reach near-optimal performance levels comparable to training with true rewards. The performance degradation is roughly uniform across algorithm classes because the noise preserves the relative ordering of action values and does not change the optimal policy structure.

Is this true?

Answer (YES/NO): NO